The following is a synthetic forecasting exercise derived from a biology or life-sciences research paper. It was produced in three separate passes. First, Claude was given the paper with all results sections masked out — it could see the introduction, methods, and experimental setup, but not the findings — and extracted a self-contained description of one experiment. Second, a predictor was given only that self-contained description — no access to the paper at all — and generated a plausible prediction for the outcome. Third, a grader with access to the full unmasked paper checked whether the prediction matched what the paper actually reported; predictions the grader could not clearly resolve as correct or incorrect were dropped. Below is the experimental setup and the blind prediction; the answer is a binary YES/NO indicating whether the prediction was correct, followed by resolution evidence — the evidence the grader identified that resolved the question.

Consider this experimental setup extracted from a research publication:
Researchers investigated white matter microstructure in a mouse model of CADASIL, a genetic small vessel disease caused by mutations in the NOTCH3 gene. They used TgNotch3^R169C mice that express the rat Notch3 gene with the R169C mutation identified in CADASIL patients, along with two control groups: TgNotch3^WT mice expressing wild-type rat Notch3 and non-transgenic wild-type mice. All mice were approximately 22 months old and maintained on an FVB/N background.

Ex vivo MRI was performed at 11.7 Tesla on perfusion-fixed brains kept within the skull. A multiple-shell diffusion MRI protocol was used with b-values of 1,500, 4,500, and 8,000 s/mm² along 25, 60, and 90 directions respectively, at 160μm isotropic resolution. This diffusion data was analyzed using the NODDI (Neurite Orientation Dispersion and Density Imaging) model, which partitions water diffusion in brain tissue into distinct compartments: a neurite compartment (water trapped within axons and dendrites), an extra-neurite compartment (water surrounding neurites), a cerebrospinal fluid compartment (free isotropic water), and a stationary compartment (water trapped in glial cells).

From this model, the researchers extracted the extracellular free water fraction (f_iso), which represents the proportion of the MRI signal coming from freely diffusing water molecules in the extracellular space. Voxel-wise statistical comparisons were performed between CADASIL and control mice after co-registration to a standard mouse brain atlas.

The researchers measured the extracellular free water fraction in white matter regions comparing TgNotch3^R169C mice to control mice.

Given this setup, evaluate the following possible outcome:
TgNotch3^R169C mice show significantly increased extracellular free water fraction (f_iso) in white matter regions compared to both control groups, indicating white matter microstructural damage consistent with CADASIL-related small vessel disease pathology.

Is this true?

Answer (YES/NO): YES